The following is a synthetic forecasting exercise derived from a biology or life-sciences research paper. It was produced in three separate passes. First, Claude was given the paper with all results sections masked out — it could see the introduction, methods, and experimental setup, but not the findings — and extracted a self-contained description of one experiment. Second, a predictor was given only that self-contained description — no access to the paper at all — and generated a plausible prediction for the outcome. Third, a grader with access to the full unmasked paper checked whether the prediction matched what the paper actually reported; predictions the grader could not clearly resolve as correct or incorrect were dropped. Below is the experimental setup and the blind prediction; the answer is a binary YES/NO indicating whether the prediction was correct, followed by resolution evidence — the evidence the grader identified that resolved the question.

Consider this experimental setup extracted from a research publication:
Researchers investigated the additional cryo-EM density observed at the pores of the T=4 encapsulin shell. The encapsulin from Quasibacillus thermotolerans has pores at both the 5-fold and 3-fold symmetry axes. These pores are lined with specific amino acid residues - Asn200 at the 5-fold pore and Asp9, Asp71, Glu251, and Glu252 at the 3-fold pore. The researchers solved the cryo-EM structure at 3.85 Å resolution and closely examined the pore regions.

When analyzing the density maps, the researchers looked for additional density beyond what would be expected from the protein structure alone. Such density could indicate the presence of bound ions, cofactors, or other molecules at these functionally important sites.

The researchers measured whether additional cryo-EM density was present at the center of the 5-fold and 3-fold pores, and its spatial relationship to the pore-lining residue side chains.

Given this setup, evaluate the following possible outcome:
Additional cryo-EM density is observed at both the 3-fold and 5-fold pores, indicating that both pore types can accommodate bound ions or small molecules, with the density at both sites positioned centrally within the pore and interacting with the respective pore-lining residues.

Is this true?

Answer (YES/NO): YES